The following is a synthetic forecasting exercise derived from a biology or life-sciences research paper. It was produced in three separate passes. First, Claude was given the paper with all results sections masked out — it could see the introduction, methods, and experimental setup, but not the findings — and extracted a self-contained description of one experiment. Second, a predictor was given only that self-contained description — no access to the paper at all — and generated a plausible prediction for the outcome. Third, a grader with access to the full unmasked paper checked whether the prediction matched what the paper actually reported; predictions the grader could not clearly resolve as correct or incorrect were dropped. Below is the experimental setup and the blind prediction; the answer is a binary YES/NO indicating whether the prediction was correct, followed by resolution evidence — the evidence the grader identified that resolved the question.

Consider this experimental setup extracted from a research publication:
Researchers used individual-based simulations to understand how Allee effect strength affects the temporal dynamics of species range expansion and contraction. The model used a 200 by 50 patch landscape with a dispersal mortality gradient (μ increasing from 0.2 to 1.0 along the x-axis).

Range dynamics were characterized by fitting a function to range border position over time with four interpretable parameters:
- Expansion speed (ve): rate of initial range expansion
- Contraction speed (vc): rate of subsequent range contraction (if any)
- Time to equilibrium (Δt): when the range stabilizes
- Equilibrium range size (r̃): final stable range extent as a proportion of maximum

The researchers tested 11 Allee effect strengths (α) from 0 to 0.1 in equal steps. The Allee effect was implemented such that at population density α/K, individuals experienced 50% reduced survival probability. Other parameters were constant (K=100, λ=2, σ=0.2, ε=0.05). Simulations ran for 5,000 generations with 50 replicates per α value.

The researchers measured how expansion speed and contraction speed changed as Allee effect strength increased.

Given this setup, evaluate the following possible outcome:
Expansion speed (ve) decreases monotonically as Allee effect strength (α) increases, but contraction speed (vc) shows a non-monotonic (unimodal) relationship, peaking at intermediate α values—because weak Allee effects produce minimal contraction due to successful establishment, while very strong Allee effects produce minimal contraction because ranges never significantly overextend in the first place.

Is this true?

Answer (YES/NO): YES